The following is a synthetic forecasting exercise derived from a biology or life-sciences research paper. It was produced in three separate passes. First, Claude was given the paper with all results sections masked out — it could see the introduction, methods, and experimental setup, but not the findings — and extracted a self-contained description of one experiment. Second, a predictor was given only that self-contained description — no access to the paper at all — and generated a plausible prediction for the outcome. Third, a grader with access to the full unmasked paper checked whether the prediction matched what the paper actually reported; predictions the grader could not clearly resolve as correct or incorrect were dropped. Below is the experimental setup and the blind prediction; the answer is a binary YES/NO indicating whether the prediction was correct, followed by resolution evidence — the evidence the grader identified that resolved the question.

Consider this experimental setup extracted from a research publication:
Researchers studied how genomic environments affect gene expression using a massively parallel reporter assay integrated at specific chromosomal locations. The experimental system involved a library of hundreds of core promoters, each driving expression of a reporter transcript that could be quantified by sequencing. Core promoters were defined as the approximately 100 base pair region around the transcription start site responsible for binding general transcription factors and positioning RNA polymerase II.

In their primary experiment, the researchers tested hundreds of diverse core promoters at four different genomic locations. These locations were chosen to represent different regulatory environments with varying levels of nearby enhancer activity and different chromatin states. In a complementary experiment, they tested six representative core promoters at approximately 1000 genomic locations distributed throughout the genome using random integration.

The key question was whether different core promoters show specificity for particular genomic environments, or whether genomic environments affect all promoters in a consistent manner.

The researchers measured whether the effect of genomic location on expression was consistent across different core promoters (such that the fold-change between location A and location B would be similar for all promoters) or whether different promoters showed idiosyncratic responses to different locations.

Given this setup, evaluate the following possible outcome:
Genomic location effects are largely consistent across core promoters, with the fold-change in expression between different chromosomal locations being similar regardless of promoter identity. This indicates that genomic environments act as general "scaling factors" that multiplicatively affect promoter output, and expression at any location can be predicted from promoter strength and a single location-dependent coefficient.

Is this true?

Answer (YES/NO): NO